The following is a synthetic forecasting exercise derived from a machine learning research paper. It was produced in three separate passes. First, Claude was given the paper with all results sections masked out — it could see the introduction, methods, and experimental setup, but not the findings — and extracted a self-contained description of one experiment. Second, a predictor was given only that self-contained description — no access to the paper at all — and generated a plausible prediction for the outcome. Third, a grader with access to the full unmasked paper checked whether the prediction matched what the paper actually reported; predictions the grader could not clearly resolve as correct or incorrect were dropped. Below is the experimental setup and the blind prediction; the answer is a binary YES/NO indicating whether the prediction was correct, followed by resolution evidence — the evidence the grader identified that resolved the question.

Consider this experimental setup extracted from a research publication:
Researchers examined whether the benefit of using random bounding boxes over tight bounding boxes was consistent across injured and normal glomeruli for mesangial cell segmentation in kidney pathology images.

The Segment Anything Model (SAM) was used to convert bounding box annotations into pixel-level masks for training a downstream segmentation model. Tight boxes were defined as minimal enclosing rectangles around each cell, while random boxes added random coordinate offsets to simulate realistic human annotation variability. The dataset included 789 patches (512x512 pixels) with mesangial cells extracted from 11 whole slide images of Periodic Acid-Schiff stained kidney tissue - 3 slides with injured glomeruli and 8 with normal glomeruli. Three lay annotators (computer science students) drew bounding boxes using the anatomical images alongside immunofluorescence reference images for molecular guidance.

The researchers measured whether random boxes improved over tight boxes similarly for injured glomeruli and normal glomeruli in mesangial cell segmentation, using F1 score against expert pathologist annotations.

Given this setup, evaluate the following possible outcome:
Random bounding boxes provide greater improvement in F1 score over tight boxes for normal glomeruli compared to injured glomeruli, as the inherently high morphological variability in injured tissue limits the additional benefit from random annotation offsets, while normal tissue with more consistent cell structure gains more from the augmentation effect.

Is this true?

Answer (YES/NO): NO